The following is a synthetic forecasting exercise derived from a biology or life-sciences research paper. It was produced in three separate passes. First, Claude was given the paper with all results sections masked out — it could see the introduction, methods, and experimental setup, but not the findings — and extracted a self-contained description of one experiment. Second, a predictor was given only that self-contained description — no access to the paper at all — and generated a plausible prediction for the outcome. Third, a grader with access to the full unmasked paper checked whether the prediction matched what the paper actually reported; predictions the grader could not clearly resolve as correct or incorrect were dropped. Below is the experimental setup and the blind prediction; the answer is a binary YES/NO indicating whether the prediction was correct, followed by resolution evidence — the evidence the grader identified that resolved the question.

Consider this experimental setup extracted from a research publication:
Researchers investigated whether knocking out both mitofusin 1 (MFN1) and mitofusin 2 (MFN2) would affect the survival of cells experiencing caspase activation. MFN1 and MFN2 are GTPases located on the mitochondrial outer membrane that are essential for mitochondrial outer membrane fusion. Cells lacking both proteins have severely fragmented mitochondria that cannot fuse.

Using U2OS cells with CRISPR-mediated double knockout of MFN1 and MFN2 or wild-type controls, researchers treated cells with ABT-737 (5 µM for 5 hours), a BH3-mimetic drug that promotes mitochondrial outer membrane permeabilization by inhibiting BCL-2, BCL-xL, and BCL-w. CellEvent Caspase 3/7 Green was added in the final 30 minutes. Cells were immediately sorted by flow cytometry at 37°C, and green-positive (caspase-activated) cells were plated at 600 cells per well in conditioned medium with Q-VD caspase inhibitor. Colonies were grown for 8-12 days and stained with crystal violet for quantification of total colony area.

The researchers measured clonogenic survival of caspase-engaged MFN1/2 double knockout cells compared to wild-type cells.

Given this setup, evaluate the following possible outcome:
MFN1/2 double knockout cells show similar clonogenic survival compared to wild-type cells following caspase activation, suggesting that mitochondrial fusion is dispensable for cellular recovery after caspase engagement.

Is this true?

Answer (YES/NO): NO